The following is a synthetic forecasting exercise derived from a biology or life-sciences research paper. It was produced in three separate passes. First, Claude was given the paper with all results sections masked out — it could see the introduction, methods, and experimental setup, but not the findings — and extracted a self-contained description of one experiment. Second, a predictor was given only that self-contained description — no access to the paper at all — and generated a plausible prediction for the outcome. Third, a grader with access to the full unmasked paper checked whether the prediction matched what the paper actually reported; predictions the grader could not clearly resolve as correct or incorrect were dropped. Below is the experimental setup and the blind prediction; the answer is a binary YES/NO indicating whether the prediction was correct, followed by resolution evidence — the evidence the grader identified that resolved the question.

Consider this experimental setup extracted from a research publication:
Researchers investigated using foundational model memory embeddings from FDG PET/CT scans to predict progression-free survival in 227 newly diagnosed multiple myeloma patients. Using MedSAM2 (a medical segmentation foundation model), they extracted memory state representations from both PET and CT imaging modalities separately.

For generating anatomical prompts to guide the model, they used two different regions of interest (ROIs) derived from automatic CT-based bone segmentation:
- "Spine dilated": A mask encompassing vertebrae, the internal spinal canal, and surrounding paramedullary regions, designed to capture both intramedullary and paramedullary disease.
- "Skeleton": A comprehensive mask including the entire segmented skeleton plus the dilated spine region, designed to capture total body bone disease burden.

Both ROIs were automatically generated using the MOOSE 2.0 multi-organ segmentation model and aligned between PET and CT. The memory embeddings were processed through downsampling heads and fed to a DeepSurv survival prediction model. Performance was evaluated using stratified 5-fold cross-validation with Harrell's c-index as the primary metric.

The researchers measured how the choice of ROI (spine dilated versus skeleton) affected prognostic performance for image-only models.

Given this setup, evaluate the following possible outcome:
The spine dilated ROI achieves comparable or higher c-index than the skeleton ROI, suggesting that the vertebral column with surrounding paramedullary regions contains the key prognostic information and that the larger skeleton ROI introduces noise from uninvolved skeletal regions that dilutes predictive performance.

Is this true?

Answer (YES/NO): NO